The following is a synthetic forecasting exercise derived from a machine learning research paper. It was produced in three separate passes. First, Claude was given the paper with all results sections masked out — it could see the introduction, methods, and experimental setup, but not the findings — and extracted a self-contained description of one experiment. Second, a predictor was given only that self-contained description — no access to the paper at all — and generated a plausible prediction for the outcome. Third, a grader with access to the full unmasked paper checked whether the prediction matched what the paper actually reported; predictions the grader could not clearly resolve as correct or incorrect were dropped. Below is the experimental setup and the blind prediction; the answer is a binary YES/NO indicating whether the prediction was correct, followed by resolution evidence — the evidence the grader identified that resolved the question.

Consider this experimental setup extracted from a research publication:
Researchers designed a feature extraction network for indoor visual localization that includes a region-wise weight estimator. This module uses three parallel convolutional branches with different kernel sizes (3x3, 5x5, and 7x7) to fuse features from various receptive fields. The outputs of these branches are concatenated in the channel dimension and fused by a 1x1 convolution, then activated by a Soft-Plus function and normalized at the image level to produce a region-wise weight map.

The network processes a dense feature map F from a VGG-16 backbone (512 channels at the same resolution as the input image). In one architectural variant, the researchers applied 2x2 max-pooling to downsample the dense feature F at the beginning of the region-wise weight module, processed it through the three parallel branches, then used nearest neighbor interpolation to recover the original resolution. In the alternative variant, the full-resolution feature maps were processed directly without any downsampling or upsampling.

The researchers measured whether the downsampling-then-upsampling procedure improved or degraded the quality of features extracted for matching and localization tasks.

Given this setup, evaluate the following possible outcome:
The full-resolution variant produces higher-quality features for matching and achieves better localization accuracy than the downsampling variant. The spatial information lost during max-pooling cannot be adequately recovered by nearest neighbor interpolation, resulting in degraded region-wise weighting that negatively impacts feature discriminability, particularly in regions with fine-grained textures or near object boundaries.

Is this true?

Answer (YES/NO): NO